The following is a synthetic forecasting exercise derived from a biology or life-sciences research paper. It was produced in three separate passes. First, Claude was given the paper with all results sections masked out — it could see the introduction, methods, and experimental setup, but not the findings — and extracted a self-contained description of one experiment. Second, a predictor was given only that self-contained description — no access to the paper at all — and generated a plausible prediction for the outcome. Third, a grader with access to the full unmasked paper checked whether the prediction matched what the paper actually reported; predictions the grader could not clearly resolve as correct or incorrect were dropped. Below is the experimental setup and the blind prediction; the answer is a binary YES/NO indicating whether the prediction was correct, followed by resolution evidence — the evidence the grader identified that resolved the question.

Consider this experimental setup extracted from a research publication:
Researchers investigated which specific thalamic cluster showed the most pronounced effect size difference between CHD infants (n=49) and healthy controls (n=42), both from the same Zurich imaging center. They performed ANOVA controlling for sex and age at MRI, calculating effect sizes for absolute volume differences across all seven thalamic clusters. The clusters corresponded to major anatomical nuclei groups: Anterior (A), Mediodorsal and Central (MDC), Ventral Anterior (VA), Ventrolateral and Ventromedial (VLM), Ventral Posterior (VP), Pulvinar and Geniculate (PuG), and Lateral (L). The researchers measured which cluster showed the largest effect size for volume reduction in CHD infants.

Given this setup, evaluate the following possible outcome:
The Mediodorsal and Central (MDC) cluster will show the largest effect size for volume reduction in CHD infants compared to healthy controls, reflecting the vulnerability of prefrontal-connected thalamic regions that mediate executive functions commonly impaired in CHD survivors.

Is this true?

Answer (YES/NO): NO